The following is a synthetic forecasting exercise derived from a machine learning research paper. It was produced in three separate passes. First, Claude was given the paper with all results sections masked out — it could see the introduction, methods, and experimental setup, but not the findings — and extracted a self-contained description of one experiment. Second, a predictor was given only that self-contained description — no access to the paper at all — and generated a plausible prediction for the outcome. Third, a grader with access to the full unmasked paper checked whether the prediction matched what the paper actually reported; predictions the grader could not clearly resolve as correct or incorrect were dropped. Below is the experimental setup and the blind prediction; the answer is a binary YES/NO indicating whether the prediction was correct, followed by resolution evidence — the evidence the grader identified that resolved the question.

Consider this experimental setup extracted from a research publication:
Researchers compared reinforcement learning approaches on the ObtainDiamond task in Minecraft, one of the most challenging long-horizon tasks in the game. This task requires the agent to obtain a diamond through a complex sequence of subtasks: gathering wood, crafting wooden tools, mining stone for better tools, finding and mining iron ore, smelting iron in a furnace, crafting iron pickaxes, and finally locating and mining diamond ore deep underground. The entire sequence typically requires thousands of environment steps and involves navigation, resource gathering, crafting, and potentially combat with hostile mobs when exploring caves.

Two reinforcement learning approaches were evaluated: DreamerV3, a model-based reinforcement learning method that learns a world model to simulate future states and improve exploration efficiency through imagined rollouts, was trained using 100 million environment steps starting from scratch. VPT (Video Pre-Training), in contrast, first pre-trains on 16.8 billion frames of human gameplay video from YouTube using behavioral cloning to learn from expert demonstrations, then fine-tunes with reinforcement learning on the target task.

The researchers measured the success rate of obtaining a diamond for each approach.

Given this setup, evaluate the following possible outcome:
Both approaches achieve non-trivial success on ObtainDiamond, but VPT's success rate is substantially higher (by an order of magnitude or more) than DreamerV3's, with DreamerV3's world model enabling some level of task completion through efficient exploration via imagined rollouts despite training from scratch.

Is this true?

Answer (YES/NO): YES